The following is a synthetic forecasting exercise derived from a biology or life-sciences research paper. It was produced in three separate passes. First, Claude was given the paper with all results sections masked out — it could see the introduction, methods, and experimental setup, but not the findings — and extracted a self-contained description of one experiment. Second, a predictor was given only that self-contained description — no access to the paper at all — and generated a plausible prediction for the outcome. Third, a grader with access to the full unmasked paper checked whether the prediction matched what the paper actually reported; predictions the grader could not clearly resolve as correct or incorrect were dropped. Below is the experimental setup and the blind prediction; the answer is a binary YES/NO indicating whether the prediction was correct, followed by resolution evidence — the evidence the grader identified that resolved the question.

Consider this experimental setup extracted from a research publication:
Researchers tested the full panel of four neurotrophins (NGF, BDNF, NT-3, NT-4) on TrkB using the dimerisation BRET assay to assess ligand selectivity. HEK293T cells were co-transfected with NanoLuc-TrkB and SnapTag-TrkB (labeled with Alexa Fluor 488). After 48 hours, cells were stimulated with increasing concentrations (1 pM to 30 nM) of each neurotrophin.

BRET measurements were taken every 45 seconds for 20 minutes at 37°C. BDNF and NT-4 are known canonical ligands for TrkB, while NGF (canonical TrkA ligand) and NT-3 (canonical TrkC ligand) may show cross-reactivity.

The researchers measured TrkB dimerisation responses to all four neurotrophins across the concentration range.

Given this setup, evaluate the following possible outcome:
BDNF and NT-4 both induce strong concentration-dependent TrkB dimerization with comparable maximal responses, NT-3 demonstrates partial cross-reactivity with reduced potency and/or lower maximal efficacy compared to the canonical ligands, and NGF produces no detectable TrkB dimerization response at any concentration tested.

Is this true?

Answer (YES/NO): NO